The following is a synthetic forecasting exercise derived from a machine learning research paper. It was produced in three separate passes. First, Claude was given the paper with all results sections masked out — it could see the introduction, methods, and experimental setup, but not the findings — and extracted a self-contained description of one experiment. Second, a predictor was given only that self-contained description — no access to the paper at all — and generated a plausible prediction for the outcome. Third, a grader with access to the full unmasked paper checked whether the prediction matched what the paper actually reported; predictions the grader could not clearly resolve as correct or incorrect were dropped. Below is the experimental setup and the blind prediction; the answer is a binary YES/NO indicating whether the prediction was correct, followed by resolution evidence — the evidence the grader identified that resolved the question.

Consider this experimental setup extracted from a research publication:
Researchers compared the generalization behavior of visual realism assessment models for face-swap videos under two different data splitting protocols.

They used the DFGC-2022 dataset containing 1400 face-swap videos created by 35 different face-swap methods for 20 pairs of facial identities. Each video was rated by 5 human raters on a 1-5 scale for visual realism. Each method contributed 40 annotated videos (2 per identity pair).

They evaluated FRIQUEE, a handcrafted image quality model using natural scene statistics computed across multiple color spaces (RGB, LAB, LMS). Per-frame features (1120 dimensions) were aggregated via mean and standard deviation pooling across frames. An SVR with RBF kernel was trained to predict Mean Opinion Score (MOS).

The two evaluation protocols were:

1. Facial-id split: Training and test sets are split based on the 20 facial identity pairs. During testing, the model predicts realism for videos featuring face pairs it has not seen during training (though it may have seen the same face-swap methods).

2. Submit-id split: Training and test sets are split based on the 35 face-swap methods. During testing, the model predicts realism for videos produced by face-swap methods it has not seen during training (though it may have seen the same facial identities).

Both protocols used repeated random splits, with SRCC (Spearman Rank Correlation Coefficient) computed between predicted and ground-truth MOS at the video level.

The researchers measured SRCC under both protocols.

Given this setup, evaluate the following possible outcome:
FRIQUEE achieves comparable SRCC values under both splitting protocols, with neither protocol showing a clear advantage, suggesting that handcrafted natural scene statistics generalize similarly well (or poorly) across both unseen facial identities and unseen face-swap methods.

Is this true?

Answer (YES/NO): NO